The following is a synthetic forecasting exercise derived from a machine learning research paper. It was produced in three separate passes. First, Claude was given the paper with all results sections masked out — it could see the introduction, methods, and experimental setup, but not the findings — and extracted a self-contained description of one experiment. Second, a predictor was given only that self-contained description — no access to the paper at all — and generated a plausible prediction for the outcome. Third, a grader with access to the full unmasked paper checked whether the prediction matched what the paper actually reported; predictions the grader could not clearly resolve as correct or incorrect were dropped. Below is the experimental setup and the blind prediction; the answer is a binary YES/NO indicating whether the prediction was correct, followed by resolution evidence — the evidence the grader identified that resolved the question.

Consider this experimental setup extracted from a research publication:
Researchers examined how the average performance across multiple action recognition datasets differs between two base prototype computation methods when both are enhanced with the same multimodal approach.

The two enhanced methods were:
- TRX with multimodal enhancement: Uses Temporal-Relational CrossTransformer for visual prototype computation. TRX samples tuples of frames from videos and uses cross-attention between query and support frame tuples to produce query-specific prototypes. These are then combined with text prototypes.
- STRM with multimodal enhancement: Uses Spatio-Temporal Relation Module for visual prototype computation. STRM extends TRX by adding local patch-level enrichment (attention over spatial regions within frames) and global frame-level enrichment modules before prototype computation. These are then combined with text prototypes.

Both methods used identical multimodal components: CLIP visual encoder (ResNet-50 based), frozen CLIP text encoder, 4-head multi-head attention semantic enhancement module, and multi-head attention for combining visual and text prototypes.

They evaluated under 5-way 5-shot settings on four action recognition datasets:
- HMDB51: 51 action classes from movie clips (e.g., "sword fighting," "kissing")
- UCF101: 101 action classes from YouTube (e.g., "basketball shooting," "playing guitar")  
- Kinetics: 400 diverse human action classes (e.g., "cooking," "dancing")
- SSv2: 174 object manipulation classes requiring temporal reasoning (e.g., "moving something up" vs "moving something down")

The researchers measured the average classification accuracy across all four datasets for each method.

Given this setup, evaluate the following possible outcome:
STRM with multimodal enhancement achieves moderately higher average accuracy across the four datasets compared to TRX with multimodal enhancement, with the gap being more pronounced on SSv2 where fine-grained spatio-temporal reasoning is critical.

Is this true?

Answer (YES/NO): NO